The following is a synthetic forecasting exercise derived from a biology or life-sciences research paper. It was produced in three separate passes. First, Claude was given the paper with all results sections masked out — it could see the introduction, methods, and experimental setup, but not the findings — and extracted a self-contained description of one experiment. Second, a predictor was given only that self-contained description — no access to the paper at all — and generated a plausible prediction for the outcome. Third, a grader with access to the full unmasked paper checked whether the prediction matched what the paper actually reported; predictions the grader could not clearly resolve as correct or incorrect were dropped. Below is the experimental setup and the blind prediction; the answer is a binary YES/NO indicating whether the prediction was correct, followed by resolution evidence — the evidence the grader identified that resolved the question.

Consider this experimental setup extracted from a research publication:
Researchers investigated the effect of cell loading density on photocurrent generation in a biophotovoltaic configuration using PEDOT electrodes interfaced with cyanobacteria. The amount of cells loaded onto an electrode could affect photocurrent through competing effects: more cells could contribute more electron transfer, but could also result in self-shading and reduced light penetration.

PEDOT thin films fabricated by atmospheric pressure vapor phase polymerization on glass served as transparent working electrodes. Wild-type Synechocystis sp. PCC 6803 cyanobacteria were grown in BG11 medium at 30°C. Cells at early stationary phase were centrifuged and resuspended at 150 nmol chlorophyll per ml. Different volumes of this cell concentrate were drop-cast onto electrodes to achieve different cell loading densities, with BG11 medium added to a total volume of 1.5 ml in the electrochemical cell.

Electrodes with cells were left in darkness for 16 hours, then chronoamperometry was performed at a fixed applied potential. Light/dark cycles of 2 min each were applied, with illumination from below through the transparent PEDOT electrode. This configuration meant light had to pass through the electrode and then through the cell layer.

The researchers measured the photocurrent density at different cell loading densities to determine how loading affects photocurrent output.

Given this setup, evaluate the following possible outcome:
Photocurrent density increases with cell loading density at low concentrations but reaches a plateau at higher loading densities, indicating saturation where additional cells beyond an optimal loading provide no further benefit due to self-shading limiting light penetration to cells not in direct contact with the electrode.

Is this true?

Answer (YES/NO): YES